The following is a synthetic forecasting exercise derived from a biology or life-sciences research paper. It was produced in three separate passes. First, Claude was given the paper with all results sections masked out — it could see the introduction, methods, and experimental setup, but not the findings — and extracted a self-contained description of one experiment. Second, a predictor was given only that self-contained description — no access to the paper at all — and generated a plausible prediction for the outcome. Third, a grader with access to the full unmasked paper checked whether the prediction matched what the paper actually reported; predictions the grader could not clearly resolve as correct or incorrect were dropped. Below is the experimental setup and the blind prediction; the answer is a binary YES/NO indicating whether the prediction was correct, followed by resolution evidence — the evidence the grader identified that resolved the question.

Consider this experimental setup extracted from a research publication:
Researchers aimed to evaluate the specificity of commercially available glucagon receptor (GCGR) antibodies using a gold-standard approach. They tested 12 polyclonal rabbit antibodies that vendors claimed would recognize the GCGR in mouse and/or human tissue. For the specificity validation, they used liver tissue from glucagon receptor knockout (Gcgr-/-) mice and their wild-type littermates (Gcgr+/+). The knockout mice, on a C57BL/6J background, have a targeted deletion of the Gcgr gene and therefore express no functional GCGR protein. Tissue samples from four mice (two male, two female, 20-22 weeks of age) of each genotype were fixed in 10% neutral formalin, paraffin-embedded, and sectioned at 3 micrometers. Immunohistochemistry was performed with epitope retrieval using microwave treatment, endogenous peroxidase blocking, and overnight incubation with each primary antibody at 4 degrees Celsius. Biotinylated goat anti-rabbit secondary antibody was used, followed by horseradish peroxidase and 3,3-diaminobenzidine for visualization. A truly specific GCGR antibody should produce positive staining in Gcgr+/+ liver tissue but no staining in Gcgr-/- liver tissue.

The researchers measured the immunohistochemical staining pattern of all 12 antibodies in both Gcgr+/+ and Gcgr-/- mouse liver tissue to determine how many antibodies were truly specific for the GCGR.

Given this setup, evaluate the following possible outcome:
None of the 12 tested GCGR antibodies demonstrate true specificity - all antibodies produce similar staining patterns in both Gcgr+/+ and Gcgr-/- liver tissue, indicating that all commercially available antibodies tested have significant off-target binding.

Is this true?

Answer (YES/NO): NO